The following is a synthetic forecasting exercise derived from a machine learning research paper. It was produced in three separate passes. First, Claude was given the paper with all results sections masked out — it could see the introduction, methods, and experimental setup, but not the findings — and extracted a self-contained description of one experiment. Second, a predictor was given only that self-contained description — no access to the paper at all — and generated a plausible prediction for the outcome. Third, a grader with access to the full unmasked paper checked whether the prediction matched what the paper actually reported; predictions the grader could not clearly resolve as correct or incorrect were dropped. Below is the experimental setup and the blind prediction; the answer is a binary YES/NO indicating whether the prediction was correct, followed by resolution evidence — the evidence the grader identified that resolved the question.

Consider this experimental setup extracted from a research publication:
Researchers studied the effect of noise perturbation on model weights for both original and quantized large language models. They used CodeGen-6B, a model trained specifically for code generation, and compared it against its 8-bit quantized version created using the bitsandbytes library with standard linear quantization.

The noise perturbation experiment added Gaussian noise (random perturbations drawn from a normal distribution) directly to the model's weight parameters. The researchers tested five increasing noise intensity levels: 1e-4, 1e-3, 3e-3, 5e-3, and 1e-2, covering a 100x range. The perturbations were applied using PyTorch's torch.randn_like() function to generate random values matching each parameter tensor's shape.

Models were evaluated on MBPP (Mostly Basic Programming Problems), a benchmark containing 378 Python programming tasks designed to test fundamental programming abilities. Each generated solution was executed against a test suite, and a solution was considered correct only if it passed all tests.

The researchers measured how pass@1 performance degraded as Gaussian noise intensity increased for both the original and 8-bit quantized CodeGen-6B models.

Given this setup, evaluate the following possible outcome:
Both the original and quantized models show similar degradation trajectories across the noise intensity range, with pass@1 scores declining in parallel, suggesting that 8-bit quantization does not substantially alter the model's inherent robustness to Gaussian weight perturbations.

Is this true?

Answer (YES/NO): NO